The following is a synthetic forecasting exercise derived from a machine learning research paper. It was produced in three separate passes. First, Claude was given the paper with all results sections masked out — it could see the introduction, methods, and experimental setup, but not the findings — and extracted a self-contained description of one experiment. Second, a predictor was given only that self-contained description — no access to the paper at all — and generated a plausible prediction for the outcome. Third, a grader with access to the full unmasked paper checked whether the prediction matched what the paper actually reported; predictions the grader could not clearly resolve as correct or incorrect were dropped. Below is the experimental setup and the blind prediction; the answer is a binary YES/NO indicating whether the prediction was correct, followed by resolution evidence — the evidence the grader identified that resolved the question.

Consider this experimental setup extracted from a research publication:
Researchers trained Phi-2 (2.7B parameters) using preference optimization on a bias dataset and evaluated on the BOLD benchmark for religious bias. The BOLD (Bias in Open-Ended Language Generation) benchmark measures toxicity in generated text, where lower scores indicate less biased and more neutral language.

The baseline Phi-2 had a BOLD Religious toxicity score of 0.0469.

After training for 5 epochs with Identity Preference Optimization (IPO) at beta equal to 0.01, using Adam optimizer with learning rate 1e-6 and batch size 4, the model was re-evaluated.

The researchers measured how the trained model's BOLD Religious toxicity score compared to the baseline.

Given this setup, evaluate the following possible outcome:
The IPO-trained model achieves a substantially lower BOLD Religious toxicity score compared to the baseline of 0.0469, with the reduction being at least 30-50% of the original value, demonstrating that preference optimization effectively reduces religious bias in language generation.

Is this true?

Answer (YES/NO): NO